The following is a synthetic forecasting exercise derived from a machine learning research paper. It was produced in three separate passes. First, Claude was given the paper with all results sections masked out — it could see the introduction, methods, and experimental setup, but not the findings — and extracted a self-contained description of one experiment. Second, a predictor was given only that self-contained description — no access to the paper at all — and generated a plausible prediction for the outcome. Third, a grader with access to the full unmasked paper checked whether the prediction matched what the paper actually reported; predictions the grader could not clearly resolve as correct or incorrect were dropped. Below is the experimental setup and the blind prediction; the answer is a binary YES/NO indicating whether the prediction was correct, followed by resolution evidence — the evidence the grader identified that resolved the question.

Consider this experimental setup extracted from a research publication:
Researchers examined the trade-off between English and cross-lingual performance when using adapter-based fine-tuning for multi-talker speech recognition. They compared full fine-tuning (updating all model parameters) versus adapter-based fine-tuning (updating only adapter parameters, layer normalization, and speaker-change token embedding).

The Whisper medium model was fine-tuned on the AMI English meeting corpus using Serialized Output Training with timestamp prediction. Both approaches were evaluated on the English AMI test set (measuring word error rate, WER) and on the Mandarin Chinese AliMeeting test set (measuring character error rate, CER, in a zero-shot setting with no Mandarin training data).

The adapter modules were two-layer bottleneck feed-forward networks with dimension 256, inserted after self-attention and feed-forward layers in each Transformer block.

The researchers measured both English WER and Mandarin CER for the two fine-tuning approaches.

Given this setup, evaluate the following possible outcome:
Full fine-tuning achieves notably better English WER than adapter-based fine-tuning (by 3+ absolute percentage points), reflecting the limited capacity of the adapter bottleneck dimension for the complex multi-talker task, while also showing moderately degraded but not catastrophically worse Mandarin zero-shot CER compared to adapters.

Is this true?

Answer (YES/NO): NO